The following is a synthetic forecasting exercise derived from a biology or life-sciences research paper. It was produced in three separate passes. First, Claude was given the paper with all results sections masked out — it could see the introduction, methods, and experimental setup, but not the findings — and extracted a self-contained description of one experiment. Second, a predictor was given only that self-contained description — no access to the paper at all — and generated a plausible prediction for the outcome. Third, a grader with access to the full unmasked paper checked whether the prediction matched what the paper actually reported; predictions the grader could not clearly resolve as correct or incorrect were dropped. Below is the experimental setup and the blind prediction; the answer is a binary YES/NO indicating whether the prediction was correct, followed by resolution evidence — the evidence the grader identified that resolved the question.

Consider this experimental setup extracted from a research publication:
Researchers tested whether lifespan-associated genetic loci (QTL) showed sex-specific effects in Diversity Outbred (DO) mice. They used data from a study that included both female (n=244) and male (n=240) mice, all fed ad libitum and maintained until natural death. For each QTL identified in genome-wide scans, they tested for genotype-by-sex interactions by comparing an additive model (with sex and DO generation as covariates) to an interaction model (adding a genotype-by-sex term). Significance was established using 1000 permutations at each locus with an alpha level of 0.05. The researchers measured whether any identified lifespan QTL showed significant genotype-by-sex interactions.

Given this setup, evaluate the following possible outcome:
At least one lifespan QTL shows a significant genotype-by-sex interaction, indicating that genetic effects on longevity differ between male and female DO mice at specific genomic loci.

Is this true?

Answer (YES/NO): YES